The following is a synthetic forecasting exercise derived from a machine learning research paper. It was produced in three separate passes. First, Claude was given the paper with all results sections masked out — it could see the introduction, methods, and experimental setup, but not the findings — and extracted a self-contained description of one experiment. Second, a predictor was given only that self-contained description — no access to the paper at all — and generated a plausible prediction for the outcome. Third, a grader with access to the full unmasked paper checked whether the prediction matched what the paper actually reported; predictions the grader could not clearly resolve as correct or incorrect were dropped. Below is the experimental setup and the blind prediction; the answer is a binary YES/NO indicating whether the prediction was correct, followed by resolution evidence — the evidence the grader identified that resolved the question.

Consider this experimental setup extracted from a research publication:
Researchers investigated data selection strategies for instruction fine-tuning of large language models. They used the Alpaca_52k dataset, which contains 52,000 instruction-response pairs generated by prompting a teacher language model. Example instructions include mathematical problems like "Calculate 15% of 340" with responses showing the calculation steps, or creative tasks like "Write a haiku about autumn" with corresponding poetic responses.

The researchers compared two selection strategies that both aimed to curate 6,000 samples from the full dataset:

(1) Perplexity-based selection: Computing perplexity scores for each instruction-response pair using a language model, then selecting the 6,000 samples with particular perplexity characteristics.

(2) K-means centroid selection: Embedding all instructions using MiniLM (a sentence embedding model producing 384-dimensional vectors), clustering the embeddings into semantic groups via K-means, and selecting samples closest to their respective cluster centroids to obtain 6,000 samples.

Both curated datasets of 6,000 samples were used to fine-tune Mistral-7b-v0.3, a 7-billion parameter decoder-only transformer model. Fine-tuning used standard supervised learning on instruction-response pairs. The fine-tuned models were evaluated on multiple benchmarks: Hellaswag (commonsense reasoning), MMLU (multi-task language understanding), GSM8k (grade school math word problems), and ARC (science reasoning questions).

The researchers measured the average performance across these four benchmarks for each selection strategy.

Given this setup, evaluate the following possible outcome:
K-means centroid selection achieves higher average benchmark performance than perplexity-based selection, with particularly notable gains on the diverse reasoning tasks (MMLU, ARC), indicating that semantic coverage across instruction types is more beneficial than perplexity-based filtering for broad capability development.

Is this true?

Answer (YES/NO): NO